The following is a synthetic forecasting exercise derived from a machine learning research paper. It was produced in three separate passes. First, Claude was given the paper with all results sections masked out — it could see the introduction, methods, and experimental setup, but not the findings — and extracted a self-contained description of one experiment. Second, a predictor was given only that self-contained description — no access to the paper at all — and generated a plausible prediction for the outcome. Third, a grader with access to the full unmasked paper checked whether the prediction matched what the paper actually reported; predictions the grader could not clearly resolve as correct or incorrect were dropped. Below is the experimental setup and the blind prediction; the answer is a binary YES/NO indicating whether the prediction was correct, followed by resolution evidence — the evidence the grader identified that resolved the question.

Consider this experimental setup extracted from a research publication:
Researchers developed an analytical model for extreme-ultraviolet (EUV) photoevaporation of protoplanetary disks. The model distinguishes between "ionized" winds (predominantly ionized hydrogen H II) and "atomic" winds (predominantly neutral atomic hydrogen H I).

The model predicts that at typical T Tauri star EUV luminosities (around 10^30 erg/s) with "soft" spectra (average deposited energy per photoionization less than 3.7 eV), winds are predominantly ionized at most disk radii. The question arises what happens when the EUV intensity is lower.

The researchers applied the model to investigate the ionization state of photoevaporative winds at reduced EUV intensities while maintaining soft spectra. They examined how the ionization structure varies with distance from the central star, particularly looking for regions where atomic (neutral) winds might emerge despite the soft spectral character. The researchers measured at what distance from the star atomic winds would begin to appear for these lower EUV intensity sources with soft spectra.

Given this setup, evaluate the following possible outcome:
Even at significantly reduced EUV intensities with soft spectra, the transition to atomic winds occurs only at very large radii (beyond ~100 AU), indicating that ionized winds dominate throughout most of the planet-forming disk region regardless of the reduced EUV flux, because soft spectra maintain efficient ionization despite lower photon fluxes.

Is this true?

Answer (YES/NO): NO